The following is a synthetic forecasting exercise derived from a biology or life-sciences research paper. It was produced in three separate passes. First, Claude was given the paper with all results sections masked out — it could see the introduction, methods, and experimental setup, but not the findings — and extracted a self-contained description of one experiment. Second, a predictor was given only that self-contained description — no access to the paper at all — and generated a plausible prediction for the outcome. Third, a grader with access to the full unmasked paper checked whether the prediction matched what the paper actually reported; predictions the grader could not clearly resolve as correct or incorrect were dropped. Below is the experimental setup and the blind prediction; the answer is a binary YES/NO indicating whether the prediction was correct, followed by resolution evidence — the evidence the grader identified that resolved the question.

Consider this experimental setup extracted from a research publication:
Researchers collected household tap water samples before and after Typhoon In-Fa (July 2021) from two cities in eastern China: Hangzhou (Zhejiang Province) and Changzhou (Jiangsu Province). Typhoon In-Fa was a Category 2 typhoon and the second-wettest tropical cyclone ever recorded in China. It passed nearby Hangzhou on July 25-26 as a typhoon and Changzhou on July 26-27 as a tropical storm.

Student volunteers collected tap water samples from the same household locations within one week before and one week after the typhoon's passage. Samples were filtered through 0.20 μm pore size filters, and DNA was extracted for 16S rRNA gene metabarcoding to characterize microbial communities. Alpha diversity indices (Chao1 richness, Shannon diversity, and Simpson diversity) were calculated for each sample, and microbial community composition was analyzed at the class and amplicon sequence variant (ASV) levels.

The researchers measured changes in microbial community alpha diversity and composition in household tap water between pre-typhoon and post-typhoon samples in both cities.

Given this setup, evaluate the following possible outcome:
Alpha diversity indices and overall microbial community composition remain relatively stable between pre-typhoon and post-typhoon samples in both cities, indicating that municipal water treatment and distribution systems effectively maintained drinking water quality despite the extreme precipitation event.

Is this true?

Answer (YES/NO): NO